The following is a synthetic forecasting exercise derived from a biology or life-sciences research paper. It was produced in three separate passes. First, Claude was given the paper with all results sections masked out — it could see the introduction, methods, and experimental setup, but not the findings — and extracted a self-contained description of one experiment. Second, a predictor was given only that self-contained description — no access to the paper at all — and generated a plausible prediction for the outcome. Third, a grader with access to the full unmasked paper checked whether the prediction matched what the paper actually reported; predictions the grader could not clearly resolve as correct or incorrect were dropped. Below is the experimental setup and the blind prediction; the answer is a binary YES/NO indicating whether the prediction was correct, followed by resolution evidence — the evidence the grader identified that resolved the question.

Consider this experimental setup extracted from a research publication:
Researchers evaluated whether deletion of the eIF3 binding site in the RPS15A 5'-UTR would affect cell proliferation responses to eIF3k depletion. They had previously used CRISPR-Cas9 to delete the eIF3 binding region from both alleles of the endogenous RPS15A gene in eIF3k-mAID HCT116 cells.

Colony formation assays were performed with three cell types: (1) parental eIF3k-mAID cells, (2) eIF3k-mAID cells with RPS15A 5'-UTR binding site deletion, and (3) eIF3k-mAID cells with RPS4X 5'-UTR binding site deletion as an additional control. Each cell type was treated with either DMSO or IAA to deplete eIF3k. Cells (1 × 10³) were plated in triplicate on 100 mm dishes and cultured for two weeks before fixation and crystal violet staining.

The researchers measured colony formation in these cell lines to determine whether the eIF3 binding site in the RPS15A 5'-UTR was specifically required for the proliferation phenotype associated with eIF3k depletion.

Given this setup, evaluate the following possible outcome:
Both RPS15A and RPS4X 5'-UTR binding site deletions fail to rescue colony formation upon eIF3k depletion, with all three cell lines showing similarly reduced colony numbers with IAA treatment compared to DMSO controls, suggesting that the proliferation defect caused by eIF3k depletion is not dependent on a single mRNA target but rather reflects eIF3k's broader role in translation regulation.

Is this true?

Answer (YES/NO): NO